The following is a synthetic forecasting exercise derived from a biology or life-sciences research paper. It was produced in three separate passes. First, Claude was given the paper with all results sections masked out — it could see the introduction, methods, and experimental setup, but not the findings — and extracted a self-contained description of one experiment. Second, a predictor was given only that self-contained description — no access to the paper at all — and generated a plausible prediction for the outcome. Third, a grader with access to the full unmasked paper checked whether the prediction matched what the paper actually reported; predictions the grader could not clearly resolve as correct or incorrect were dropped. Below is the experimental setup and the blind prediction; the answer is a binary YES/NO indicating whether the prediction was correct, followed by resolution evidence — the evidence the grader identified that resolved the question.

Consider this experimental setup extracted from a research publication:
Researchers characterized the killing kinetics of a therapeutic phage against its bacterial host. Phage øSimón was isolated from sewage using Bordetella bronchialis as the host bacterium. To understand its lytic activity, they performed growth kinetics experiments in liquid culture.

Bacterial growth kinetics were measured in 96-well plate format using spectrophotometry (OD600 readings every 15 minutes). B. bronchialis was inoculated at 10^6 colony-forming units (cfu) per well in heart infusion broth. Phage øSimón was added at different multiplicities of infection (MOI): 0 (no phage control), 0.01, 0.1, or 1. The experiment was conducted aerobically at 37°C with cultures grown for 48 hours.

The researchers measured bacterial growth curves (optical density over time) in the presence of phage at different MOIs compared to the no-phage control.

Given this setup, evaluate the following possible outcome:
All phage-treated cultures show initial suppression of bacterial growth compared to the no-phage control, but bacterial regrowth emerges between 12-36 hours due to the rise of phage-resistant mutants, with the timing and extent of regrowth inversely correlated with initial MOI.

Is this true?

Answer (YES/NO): NO